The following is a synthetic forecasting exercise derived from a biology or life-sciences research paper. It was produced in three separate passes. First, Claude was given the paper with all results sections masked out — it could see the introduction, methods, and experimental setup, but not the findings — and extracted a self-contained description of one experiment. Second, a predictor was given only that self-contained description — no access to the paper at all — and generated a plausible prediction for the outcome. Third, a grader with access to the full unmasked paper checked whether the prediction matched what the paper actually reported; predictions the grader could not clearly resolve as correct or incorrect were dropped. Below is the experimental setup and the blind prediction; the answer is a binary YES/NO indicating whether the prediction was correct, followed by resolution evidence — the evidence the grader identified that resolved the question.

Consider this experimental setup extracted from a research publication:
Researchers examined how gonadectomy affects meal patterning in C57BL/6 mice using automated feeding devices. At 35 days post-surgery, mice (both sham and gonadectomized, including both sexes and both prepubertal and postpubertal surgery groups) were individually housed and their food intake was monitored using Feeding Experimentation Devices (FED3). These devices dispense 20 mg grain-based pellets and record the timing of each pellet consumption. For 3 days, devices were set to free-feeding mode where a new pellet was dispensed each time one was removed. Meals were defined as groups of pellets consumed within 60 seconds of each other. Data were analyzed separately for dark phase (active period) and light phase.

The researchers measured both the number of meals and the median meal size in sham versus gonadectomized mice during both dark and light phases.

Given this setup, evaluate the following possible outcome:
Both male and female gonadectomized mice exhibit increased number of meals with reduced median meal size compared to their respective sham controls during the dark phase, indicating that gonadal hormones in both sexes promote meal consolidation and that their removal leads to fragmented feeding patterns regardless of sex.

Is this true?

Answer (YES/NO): NO